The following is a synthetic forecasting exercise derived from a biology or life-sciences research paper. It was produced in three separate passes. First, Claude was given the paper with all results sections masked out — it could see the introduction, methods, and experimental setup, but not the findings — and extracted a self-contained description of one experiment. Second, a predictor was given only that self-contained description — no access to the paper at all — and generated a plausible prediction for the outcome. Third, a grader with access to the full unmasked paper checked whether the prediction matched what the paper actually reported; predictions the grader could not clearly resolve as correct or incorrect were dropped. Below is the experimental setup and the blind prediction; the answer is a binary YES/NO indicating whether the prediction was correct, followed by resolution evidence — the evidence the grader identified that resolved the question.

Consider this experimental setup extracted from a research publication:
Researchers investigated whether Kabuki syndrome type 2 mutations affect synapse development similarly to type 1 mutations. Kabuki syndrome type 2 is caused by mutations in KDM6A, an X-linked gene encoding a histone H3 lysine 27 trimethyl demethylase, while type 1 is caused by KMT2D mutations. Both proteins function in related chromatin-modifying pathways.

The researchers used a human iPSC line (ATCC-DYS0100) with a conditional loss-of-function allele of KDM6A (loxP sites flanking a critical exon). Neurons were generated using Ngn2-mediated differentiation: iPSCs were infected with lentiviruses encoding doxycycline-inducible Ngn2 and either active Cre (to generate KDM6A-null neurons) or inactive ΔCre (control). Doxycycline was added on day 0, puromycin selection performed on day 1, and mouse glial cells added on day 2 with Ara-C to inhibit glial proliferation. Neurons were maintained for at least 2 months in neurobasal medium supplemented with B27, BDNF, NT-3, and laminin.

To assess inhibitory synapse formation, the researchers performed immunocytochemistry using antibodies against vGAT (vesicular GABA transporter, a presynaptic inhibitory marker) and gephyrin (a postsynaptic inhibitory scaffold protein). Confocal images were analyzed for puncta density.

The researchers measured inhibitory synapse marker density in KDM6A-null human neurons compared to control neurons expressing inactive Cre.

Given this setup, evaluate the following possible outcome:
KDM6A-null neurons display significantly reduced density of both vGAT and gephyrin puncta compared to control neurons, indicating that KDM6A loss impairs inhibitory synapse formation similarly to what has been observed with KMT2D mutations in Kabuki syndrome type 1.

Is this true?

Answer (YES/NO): NO